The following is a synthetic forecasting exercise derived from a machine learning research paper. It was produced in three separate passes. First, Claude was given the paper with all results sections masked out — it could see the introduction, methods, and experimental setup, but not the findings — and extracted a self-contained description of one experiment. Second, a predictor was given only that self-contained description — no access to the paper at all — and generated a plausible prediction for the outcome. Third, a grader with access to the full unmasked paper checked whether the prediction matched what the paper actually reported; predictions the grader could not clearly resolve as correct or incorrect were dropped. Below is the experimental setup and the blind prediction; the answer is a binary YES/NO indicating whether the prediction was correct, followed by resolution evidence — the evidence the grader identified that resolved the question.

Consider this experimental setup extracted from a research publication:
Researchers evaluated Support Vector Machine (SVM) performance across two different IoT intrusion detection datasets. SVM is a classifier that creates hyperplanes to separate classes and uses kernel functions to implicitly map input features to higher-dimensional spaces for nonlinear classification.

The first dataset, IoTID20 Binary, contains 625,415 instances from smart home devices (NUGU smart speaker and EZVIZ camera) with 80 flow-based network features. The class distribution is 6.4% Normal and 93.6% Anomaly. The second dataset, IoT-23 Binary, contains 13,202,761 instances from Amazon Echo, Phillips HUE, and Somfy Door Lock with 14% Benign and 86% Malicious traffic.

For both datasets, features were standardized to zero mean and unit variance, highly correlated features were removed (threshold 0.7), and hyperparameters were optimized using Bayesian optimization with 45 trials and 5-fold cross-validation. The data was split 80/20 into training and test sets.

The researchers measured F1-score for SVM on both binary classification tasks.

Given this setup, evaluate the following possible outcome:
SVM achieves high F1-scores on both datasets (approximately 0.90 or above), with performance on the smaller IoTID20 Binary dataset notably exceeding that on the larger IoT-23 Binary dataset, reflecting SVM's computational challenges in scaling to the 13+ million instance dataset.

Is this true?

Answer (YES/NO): NO